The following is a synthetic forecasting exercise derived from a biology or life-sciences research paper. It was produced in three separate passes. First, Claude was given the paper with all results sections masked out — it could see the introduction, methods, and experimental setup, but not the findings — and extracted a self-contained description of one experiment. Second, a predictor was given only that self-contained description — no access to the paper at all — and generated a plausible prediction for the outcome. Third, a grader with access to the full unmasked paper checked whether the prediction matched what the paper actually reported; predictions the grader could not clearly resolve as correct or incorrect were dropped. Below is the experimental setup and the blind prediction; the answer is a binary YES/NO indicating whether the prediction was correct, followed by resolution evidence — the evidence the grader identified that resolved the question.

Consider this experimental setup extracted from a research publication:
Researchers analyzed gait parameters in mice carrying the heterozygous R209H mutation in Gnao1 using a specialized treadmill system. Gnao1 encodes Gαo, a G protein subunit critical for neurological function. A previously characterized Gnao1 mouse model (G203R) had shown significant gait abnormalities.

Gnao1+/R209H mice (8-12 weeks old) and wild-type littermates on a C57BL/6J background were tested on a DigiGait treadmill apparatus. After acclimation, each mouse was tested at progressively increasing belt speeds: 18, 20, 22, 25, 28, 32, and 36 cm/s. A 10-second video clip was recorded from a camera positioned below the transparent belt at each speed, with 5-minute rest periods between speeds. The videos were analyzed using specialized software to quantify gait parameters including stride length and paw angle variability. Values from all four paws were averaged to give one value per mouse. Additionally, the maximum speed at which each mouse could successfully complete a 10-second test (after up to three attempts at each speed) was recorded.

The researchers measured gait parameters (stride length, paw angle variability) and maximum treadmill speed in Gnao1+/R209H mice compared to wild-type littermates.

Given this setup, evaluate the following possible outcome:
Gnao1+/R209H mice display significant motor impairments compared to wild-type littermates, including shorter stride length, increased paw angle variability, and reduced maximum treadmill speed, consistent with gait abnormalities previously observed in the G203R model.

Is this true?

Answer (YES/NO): NO